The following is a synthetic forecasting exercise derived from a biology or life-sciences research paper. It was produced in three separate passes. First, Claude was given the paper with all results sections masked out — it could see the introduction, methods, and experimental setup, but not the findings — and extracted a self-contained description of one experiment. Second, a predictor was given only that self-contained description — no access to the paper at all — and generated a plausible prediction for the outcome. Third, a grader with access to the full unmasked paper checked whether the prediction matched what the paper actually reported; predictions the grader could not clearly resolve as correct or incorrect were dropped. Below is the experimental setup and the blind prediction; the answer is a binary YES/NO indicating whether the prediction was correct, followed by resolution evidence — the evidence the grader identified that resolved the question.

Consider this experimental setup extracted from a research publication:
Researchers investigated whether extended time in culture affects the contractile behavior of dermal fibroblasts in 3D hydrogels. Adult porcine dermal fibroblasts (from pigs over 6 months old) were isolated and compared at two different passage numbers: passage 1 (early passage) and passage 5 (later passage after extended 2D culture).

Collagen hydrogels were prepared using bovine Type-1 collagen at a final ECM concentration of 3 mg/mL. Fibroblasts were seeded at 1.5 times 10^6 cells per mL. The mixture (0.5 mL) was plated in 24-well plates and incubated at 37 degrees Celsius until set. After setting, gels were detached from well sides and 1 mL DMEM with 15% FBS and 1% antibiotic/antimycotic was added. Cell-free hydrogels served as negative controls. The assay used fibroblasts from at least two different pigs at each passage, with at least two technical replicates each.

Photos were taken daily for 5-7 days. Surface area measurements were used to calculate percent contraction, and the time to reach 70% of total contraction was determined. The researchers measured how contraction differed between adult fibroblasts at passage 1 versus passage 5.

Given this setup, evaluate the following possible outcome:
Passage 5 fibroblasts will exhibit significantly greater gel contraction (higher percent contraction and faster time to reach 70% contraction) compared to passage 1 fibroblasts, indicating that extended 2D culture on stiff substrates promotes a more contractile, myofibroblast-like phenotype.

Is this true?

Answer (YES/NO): YES